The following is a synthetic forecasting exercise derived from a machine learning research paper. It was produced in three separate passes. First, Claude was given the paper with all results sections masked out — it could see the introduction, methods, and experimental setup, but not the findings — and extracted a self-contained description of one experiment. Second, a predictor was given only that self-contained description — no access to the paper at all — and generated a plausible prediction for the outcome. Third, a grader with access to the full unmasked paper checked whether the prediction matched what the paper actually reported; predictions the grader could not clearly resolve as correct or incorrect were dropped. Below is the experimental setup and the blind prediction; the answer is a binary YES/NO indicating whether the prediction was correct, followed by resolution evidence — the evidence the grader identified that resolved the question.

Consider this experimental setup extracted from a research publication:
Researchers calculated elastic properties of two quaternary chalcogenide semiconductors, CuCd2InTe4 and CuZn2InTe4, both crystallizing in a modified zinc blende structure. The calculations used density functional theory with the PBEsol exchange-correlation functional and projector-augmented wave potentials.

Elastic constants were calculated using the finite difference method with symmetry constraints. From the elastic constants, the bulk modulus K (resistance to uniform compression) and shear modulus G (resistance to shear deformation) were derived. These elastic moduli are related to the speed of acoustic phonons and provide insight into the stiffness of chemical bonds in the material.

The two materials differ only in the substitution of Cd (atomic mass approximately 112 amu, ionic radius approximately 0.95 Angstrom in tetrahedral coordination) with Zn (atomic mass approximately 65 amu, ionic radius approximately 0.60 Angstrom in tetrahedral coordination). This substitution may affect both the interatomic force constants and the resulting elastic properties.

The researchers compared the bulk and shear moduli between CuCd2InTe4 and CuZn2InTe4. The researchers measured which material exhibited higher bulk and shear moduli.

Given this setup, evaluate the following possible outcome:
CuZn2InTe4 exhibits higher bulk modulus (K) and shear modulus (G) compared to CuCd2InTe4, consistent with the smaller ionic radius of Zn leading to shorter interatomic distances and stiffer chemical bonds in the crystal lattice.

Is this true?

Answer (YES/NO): YES